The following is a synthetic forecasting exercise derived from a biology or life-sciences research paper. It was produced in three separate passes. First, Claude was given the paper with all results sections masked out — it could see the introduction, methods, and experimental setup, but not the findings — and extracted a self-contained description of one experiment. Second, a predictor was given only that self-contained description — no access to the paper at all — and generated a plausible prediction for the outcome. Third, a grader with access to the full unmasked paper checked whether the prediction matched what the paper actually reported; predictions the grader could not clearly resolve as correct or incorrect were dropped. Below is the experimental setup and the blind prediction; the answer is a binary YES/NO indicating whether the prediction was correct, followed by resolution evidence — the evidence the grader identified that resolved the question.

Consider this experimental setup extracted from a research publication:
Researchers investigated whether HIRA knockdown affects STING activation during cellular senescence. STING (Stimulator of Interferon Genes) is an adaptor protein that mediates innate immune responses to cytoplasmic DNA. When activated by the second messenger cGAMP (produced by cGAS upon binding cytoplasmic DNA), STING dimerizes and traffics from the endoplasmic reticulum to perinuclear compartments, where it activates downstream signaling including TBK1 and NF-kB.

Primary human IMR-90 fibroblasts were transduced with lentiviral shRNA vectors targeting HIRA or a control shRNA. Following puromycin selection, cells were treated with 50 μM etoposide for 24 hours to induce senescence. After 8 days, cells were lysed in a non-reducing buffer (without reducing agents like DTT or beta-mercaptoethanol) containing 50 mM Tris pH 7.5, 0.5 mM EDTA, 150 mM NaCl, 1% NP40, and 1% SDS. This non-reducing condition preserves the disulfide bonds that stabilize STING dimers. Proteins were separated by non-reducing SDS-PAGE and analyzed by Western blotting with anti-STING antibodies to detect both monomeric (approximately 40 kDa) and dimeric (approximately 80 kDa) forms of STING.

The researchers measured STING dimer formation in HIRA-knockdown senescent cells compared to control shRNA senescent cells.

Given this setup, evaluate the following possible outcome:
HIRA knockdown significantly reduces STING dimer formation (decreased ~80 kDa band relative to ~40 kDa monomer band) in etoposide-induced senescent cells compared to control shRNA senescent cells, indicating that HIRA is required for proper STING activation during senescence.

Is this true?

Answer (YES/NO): YES